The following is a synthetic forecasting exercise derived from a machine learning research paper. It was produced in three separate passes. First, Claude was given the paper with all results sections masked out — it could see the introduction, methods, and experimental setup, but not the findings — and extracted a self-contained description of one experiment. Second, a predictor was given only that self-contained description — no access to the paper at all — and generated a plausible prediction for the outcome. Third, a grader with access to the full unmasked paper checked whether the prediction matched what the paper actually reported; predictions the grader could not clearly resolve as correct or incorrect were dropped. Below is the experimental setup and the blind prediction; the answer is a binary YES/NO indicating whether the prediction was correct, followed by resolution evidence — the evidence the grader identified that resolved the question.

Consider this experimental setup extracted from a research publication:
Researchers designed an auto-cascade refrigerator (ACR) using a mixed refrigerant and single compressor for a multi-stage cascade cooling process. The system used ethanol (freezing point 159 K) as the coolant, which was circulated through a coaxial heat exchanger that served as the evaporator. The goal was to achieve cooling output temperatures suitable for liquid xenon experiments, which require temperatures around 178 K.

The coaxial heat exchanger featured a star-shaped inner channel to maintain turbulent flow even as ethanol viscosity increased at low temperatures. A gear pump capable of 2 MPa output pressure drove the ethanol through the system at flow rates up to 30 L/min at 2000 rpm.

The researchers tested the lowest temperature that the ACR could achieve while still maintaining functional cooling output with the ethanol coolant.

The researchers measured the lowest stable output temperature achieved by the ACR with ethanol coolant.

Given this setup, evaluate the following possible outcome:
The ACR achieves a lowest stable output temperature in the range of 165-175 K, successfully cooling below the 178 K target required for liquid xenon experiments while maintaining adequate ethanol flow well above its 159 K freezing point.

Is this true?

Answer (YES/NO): NO